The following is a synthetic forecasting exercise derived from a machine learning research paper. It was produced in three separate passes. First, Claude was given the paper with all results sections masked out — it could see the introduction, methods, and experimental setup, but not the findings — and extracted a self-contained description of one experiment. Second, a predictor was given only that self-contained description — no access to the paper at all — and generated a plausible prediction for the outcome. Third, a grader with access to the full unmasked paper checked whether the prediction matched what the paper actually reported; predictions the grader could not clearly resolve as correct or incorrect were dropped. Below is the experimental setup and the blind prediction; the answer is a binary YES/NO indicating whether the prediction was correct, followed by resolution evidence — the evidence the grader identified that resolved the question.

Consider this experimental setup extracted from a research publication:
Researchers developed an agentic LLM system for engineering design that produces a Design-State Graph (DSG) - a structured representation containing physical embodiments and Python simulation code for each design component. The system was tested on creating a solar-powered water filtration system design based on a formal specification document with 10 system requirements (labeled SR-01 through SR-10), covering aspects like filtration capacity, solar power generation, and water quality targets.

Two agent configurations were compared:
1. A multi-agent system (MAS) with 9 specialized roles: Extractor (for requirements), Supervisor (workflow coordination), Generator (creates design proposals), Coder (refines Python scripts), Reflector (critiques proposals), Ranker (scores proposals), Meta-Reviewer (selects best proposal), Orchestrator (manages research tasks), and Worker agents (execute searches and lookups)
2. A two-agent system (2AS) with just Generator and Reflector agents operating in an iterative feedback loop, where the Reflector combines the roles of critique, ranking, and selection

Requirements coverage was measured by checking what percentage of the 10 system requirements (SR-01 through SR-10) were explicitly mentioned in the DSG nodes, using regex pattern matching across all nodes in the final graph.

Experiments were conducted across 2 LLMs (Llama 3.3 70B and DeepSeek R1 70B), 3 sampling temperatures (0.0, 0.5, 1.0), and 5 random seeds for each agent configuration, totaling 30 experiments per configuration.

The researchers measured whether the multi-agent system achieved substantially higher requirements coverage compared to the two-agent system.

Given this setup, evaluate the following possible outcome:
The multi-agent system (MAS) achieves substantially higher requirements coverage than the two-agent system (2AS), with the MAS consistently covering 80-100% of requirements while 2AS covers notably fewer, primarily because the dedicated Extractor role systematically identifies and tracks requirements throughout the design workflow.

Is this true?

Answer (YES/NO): NO